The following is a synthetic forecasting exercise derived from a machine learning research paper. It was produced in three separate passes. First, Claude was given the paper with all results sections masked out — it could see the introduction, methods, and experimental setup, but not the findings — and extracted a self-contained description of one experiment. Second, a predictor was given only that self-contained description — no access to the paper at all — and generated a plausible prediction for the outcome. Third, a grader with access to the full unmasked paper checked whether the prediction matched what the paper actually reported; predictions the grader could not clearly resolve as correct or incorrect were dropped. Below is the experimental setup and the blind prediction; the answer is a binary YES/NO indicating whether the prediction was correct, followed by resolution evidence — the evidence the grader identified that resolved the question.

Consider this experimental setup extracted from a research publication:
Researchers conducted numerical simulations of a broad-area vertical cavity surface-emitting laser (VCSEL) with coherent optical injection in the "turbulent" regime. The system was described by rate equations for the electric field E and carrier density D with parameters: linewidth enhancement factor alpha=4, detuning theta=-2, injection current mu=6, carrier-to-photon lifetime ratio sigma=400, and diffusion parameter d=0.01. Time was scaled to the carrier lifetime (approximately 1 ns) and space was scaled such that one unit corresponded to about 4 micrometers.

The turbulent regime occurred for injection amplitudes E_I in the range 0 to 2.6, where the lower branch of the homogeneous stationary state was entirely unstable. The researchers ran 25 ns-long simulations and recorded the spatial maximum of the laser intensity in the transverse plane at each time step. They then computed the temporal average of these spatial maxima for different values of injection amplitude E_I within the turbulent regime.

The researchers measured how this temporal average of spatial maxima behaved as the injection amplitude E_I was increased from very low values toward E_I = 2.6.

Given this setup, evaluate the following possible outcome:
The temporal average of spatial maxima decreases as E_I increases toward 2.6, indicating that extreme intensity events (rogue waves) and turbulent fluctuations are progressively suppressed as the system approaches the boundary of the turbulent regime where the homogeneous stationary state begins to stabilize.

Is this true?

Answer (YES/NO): YES